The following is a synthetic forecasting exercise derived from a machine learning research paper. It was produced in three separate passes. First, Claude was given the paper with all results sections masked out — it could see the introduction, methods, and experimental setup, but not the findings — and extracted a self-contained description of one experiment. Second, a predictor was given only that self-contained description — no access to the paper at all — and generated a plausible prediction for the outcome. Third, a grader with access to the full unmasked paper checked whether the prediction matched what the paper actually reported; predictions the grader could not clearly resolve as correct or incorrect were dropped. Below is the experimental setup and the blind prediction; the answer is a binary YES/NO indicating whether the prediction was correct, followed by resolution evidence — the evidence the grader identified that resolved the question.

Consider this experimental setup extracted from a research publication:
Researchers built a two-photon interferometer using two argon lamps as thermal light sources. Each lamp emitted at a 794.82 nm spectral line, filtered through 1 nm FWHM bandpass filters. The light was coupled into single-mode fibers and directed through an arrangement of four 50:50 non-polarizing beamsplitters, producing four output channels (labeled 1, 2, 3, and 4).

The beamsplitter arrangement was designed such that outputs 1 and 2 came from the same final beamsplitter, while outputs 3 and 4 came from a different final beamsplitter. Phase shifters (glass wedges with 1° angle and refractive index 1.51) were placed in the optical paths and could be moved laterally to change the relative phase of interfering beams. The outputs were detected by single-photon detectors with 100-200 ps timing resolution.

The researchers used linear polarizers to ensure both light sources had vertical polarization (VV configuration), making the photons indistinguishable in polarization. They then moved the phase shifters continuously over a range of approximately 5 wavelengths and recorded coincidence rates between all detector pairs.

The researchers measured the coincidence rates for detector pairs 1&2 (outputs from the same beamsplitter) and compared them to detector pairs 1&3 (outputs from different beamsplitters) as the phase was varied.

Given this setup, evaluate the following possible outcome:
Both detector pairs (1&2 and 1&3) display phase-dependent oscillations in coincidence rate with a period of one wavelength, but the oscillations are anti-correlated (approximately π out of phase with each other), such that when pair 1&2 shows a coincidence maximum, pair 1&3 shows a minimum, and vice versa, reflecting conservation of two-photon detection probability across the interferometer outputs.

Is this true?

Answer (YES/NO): NO